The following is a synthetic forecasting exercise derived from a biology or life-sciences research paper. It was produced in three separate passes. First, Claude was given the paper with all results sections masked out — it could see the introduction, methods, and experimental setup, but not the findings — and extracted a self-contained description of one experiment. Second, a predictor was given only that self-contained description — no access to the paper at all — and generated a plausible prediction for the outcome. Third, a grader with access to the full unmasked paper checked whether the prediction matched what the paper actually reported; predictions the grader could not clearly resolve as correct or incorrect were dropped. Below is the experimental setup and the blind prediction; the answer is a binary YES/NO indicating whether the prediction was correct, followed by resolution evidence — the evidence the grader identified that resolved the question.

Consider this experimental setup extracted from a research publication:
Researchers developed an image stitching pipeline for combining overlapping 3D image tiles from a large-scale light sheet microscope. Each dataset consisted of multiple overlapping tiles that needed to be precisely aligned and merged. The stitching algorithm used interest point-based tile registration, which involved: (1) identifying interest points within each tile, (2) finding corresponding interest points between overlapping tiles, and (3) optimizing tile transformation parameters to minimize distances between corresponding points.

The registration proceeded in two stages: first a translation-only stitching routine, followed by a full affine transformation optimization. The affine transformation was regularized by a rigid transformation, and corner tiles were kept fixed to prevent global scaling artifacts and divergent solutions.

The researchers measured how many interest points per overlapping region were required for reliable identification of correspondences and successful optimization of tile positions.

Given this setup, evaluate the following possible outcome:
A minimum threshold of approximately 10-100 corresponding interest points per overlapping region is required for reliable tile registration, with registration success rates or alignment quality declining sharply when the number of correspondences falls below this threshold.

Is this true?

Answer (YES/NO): NO